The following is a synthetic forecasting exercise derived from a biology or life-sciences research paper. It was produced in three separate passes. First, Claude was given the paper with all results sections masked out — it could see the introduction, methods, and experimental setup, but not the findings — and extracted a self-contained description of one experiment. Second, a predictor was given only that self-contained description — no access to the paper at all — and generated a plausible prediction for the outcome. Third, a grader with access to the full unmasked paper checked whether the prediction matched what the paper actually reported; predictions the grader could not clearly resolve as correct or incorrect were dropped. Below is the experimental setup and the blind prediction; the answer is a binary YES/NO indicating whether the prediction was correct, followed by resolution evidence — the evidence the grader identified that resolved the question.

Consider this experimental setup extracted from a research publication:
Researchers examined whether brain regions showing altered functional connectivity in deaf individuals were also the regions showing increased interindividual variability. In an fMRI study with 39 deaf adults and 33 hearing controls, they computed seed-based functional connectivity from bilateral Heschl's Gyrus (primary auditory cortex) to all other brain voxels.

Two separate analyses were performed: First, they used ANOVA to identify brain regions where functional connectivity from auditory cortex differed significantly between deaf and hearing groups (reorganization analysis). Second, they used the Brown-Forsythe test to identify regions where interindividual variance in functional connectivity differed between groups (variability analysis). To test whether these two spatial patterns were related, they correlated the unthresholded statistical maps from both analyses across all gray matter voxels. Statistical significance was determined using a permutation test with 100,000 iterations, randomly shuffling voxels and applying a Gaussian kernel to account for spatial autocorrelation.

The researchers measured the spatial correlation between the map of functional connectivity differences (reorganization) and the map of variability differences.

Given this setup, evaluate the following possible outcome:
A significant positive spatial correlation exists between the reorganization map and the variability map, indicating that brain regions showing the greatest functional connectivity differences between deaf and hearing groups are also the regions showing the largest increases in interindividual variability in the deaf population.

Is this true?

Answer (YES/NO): YES